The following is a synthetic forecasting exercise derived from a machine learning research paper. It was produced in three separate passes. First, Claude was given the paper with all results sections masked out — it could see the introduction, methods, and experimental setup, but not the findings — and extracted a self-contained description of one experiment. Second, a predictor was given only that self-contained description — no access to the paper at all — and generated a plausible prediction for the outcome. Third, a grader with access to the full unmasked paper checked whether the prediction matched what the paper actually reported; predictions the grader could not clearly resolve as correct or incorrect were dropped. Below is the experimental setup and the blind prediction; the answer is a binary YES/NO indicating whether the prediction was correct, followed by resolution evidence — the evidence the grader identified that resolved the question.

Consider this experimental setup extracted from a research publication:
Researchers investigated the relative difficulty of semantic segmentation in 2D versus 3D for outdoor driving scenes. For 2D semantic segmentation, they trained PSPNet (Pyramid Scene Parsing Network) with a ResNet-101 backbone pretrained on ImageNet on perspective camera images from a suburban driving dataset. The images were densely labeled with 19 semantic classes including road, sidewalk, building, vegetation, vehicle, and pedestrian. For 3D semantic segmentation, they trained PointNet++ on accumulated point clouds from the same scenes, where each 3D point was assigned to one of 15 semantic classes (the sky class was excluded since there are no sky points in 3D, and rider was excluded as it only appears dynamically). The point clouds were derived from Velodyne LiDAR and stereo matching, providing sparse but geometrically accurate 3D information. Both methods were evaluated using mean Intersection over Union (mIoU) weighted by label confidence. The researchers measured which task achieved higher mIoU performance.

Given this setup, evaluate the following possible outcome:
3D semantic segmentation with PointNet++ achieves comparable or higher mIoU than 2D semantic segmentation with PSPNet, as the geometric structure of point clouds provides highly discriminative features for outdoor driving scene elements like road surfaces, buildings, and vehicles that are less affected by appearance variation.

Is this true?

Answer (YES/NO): NO